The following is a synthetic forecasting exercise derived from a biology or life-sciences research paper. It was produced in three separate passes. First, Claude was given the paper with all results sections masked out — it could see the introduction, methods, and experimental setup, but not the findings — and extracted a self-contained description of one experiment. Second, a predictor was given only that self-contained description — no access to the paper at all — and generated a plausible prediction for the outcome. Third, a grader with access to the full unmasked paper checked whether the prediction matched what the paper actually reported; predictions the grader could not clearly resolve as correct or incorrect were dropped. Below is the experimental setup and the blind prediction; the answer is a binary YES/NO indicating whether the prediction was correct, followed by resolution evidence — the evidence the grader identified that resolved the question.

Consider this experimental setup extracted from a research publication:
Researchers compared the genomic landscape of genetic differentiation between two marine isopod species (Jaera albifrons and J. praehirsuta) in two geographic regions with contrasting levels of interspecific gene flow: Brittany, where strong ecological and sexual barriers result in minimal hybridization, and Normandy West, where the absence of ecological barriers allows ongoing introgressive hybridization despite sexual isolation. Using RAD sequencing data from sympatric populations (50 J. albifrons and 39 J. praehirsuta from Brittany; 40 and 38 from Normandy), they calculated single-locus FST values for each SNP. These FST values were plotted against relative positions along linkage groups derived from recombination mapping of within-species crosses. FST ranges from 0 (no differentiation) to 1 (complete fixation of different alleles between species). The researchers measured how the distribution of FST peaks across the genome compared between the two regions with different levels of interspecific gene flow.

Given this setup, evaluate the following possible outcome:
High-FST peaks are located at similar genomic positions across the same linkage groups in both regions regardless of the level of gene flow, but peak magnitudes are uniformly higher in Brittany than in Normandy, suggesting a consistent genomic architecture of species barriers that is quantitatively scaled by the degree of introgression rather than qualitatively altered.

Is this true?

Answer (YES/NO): NO